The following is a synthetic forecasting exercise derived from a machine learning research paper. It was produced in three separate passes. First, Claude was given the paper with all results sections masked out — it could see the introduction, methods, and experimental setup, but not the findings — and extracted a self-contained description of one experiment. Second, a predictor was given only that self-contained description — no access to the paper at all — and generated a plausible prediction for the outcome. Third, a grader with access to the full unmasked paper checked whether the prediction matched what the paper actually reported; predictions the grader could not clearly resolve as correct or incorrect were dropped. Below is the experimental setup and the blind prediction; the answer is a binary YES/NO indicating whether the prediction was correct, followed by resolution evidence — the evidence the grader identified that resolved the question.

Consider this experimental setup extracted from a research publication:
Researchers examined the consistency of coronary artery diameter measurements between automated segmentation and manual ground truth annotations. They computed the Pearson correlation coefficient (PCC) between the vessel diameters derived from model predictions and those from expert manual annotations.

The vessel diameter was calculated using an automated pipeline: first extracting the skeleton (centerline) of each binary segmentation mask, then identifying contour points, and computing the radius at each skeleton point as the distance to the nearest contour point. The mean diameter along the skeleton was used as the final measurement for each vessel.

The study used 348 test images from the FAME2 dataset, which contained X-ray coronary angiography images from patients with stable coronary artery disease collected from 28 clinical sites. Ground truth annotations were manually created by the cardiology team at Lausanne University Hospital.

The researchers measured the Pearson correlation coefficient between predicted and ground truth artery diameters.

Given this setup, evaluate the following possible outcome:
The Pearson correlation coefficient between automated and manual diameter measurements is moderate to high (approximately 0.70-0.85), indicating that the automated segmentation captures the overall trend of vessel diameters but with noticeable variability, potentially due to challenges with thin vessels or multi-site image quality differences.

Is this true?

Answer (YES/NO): YES